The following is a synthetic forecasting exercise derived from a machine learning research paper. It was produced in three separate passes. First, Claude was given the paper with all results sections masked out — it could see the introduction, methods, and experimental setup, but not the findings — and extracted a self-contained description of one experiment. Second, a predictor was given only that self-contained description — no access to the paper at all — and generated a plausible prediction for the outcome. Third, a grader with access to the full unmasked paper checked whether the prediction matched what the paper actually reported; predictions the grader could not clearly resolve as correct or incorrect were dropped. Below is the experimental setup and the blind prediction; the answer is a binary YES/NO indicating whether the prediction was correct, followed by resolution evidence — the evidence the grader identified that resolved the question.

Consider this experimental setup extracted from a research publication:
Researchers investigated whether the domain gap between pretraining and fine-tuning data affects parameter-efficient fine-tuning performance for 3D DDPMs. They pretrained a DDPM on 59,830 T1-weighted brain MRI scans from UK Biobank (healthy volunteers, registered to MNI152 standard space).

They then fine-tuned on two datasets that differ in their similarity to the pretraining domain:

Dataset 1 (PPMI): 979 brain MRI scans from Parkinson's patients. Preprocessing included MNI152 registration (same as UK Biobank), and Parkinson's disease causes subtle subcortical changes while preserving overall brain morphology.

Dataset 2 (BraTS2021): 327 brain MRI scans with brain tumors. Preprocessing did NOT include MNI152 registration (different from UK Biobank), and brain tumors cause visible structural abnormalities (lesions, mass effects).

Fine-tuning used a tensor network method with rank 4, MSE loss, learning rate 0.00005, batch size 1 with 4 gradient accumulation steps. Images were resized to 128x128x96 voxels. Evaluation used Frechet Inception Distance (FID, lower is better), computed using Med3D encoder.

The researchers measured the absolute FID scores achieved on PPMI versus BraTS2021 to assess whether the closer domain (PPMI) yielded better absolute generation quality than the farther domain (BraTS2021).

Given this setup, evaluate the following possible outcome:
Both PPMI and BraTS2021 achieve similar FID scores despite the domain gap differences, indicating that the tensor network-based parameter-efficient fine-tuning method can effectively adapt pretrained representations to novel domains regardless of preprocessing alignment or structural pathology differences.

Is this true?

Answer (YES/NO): NO